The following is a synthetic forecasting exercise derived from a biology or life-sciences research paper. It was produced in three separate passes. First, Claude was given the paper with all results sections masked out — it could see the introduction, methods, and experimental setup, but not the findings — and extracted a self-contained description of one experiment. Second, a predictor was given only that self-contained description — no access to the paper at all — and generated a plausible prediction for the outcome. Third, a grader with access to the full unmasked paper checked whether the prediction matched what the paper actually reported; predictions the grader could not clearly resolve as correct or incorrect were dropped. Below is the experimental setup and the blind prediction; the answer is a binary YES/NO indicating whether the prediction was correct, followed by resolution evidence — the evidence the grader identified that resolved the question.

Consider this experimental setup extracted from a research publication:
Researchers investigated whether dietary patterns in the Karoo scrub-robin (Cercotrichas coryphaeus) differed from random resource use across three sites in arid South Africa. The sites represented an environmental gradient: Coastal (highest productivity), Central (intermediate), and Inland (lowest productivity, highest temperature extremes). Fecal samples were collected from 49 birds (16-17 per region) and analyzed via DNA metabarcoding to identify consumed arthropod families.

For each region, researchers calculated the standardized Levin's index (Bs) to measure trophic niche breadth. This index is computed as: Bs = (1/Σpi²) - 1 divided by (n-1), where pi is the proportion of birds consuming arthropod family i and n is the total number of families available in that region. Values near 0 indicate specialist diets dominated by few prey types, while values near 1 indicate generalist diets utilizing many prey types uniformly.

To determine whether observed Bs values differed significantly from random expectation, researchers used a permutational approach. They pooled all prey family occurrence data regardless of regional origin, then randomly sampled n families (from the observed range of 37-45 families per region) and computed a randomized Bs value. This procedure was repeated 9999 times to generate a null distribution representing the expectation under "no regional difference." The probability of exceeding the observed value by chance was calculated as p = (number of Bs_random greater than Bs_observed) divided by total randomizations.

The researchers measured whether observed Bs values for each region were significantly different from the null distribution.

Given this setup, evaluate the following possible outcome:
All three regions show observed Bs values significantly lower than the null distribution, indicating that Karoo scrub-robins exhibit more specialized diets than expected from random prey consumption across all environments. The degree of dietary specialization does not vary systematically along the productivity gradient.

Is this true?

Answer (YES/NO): NO